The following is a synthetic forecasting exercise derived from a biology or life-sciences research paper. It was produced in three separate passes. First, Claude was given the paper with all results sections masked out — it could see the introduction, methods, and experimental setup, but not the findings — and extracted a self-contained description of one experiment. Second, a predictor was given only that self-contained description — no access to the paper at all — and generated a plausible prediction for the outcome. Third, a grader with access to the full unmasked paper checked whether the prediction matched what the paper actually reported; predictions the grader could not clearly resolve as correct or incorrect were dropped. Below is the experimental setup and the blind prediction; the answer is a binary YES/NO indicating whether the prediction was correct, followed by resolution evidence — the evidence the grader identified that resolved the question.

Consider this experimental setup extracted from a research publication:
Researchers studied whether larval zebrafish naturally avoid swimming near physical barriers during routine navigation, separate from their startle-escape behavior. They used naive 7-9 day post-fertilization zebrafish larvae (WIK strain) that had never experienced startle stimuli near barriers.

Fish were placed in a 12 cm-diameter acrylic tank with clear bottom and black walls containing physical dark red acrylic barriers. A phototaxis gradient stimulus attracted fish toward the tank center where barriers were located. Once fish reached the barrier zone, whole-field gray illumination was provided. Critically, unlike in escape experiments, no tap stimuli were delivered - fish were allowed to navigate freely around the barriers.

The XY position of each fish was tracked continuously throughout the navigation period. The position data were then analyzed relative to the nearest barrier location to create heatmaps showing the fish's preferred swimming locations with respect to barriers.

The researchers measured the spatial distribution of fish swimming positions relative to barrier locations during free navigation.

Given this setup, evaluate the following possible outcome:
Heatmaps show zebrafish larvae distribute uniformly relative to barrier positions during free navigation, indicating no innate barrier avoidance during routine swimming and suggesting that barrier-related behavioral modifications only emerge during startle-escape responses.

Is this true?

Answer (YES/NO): NO